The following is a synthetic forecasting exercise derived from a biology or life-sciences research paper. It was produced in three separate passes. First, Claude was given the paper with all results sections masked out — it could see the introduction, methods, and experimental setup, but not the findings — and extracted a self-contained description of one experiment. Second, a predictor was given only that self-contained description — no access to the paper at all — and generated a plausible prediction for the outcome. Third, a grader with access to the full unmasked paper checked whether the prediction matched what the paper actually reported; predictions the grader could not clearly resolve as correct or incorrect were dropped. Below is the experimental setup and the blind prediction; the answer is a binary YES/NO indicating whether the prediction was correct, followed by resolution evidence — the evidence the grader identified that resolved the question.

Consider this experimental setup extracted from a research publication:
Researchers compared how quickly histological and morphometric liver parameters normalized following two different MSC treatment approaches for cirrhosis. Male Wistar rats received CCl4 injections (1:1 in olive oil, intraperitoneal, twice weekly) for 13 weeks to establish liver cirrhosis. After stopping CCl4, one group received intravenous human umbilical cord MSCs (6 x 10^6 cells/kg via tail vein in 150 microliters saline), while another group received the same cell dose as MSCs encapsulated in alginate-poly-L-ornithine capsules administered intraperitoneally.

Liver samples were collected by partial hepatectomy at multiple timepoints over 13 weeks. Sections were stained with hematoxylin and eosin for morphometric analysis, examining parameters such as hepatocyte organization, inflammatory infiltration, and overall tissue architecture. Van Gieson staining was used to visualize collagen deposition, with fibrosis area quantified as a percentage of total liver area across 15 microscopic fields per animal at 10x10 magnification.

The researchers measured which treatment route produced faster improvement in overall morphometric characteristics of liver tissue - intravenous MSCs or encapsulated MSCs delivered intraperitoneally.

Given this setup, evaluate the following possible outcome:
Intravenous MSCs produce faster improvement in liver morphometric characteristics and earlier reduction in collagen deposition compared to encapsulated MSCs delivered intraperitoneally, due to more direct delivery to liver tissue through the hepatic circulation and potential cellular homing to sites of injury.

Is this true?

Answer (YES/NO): NO